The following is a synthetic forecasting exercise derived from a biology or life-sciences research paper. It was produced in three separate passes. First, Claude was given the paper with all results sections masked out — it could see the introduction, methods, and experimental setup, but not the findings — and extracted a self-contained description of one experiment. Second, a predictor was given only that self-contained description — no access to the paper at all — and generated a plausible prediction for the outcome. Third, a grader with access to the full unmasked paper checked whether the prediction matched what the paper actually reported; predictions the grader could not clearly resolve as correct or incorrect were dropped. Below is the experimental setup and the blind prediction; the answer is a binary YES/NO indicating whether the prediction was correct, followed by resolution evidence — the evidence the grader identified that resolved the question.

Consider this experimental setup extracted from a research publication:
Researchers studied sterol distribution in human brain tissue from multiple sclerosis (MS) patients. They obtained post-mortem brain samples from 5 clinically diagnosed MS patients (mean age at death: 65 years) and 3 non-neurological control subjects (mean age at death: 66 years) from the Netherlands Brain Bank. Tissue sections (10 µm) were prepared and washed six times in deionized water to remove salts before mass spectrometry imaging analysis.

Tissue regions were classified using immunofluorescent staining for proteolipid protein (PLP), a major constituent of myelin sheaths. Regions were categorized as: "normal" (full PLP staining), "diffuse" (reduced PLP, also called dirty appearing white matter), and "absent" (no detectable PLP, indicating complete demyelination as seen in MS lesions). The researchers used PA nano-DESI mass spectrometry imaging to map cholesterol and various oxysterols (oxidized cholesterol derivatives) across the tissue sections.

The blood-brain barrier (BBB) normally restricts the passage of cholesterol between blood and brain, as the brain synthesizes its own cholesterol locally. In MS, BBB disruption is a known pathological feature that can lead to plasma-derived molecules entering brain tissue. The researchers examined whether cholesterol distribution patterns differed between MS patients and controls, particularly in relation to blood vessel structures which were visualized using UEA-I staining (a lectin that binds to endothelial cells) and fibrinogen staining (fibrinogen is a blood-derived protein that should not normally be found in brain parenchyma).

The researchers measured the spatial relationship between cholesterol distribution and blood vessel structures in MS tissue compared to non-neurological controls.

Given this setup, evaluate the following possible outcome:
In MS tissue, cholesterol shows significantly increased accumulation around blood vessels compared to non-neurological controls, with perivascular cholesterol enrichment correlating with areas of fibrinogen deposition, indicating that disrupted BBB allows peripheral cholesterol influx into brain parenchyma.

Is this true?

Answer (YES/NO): NO